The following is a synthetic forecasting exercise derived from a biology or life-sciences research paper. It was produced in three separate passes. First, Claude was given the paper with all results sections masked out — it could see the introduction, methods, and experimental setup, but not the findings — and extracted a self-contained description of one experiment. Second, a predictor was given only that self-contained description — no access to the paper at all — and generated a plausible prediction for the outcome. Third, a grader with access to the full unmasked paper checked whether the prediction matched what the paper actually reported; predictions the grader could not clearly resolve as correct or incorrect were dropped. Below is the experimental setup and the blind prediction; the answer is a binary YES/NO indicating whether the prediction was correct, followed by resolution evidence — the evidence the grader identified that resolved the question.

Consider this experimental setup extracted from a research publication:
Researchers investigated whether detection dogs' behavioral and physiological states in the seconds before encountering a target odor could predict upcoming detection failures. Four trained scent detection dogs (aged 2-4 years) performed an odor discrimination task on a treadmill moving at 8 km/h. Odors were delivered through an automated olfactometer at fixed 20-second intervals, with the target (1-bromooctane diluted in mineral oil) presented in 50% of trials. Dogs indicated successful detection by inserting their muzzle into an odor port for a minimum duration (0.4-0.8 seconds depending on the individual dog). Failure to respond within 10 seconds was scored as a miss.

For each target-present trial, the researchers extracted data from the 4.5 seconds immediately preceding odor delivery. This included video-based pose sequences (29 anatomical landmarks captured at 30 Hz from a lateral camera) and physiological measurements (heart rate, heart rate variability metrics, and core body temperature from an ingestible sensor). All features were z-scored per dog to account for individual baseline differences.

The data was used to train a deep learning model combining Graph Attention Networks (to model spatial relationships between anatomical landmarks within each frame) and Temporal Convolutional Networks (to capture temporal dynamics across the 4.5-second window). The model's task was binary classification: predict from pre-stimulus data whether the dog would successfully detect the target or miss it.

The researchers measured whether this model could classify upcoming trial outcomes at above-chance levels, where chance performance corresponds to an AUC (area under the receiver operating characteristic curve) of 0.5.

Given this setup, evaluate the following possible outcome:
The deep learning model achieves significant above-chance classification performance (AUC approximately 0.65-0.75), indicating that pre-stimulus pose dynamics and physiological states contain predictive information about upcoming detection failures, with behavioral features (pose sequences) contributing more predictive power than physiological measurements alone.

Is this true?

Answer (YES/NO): NO